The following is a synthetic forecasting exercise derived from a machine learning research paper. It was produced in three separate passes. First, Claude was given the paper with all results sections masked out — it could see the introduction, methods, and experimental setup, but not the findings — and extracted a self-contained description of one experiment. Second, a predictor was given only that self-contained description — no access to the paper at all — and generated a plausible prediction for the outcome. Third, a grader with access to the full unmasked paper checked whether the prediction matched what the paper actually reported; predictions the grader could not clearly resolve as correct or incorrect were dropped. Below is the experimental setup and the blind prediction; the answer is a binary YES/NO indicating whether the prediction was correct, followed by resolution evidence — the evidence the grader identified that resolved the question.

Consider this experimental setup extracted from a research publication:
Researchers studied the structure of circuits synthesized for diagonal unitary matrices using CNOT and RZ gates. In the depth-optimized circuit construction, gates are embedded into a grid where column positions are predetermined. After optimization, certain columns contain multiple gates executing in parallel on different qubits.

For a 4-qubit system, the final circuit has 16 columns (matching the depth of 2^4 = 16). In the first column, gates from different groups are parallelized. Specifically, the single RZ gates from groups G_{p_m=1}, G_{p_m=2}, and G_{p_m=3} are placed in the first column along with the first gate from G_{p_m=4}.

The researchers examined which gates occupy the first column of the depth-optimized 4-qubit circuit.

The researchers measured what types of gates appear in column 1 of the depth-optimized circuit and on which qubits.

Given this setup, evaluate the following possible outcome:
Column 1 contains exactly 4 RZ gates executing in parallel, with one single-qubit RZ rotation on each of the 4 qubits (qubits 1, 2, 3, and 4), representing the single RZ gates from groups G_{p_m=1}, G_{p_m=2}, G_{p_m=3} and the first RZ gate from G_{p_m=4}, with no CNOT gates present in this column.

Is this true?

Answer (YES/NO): YES